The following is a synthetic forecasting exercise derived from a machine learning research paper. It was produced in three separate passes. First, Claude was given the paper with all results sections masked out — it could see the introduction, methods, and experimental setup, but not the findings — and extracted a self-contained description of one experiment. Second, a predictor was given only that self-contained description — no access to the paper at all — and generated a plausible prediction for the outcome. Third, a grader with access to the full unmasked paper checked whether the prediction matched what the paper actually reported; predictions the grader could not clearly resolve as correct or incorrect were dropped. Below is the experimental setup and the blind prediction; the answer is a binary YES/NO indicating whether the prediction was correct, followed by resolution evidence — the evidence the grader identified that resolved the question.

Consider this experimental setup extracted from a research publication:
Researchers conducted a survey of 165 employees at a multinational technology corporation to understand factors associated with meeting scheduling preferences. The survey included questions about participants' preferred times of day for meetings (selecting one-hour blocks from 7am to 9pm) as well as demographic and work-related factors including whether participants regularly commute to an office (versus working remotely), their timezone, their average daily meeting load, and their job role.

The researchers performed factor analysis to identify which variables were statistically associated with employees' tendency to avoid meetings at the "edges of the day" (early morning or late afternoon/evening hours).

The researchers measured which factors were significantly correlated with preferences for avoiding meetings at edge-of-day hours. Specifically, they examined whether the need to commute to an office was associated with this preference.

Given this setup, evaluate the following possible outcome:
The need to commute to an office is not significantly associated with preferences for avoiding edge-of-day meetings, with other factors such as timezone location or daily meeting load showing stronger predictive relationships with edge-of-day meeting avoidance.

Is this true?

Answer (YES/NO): NO